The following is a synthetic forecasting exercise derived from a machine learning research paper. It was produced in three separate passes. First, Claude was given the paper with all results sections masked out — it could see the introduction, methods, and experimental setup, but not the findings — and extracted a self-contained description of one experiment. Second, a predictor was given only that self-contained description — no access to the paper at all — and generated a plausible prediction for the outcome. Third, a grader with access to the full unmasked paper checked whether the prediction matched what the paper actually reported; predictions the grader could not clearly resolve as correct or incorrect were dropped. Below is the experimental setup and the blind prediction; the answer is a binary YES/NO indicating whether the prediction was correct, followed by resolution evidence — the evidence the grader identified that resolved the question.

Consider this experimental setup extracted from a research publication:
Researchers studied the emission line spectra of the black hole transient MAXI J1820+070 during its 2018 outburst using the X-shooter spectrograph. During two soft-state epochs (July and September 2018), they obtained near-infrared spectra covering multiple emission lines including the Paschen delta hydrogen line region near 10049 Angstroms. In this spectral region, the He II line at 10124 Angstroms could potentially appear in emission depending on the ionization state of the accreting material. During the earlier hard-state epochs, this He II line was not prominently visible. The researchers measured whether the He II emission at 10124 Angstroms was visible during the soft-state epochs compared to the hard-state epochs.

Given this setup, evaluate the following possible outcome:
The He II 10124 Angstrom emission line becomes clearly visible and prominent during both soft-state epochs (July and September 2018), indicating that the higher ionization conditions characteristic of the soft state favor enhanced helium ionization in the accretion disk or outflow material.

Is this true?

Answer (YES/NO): NO